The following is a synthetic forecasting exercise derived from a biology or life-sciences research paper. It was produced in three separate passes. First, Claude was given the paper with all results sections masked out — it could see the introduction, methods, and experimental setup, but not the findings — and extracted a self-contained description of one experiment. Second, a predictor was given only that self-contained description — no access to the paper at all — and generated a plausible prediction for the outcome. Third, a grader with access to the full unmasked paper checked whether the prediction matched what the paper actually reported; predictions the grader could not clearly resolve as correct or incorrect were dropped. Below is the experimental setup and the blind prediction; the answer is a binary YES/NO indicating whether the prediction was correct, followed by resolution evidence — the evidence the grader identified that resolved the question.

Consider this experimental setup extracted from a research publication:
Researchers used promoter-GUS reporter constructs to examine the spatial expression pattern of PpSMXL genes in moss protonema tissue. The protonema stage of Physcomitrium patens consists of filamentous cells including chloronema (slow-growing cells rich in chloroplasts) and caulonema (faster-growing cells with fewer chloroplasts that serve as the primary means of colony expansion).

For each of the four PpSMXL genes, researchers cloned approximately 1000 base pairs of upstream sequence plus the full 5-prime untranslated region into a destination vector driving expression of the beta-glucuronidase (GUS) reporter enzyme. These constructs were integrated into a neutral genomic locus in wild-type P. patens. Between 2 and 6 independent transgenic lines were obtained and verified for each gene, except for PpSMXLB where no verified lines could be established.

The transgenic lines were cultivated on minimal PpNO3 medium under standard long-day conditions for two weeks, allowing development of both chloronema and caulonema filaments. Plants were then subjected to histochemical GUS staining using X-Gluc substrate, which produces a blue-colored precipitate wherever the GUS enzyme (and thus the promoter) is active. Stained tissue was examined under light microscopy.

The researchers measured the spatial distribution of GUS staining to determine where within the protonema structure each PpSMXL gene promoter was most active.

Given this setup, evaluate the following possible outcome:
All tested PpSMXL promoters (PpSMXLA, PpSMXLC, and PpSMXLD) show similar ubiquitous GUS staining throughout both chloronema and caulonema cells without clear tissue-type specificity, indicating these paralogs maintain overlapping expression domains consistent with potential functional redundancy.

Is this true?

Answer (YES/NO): NO